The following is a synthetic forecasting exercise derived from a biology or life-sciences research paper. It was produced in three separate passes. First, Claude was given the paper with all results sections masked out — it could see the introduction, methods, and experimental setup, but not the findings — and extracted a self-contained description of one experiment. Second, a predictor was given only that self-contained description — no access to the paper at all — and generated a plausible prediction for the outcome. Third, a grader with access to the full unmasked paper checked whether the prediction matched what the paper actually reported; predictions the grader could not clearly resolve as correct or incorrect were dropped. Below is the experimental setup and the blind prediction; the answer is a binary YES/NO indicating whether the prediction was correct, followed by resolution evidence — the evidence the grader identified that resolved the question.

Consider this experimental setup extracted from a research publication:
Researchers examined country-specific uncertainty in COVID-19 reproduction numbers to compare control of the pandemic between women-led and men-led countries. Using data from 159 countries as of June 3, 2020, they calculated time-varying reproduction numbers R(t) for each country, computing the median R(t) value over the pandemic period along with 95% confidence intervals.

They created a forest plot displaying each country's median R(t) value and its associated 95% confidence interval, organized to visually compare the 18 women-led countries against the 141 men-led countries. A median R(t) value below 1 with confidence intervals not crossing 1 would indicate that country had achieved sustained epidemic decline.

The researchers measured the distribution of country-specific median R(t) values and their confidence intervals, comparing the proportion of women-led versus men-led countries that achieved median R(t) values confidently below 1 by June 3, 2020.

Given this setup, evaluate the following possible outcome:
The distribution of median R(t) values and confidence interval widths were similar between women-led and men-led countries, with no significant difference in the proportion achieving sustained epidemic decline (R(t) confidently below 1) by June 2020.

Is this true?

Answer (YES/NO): NO